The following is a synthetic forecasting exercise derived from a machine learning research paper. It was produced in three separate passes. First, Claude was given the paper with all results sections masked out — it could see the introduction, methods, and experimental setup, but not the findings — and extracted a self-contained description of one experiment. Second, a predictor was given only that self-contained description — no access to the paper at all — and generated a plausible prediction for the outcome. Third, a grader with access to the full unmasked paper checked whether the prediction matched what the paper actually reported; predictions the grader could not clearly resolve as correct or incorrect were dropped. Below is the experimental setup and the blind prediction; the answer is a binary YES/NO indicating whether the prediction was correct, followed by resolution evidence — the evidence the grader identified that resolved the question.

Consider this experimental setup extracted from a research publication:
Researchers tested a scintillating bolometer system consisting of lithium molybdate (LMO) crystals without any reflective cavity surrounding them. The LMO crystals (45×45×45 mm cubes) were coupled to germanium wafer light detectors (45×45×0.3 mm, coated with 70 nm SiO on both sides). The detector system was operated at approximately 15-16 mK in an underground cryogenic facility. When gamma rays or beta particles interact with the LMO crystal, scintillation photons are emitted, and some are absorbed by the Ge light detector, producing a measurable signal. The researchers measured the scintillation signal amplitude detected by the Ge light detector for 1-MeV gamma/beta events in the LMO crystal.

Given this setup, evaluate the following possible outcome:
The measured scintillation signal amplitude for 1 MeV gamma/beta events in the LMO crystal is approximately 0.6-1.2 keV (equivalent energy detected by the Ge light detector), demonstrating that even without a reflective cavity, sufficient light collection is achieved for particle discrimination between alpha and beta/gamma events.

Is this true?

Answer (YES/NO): NO